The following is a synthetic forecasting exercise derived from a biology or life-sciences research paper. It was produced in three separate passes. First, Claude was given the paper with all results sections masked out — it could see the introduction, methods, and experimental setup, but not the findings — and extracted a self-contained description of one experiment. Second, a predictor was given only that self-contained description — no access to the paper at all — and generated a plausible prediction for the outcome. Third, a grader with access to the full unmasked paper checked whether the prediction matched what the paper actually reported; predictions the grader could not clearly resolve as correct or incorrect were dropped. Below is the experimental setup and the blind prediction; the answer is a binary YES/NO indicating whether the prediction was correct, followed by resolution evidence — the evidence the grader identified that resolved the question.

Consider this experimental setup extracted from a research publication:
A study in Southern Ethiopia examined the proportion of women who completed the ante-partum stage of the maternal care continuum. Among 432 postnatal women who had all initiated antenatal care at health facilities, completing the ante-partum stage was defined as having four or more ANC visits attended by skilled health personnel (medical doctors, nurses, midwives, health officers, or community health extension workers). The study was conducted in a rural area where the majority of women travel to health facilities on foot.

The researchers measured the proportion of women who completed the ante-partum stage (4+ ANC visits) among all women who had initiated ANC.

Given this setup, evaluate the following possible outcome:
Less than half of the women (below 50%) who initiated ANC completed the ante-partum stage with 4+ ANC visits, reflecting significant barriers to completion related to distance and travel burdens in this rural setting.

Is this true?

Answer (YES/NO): YES